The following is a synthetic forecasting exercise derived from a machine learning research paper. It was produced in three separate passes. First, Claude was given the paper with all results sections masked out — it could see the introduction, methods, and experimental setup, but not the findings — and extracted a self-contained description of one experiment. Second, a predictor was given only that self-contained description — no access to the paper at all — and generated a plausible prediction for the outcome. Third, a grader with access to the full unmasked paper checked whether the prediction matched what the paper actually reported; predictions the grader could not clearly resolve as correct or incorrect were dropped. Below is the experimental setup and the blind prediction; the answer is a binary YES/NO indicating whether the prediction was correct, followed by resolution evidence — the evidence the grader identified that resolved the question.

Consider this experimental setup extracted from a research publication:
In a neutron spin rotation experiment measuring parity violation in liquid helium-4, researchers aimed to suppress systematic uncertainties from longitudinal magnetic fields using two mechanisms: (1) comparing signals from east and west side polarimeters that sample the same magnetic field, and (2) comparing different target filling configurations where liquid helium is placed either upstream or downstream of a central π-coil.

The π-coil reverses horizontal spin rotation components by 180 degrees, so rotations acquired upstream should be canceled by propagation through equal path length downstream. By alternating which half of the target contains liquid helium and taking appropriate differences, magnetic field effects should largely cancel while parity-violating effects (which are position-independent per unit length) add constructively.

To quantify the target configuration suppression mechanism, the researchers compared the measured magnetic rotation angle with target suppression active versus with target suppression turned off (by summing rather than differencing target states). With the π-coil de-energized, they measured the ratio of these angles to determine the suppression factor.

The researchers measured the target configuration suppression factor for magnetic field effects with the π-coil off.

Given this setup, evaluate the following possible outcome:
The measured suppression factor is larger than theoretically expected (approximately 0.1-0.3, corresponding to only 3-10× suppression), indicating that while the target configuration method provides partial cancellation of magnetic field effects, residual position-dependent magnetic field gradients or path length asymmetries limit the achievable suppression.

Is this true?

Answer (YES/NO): NO